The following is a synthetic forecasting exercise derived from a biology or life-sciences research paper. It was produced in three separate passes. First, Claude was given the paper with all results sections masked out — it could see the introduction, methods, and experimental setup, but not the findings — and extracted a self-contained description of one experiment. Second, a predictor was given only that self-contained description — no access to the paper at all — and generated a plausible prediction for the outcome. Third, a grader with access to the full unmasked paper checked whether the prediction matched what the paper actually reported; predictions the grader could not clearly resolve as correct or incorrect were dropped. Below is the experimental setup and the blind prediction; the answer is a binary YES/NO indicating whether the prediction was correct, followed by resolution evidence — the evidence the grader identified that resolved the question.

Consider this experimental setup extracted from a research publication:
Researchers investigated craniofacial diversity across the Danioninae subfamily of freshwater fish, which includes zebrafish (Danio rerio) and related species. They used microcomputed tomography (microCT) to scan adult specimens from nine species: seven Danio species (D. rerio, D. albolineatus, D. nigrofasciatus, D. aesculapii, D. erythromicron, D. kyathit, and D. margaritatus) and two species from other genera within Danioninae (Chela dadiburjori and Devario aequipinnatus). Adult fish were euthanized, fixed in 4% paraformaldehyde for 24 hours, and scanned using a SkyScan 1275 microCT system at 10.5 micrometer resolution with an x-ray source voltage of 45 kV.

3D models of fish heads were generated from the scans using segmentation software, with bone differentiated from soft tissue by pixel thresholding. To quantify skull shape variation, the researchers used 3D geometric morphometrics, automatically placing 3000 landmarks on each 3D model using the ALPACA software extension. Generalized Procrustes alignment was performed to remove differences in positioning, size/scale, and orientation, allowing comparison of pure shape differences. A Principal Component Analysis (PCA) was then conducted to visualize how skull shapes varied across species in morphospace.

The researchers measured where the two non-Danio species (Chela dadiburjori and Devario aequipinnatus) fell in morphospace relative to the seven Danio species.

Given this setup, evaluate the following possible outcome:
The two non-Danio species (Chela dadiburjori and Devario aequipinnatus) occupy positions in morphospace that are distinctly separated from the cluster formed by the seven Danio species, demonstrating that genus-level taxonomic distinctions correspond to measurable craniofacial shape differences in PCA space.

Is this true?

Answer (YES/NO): YES